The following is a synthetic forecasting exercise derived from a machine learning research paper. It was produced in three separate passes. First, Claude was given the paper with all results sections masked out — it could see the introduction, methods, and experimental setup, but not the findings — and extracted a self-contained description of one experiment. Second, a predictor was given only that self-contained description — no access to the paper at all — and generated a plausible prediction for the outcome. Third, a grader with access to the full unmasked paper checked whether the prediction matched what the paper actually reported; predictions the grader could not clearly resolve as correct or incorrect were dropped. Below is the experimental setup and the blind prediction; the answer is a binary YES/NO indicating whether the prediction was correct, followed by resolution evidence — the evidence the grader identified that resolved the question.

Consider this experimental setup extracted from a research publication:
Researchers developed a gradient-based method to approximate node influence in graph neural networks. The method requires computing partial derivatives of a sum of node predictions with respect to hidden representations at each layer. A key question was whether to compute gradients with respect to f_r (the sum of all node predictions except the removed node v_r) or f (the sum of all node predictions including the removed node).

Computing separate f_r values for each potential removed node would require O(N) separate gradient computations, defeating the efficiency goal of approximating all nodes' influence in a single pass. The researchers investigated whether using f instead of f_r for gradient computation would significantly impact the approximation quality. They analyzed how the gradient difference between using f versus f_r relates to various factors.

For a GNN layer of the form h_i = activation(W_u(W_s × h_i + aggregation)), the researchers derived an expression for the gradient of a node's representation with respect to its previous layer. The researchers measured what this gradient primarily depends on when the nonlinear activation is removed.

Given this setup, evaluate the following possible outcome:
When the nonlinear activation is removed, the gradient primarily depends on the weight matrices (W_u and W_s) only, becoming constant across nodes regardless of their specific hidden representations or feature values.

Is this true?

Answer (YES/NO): NO